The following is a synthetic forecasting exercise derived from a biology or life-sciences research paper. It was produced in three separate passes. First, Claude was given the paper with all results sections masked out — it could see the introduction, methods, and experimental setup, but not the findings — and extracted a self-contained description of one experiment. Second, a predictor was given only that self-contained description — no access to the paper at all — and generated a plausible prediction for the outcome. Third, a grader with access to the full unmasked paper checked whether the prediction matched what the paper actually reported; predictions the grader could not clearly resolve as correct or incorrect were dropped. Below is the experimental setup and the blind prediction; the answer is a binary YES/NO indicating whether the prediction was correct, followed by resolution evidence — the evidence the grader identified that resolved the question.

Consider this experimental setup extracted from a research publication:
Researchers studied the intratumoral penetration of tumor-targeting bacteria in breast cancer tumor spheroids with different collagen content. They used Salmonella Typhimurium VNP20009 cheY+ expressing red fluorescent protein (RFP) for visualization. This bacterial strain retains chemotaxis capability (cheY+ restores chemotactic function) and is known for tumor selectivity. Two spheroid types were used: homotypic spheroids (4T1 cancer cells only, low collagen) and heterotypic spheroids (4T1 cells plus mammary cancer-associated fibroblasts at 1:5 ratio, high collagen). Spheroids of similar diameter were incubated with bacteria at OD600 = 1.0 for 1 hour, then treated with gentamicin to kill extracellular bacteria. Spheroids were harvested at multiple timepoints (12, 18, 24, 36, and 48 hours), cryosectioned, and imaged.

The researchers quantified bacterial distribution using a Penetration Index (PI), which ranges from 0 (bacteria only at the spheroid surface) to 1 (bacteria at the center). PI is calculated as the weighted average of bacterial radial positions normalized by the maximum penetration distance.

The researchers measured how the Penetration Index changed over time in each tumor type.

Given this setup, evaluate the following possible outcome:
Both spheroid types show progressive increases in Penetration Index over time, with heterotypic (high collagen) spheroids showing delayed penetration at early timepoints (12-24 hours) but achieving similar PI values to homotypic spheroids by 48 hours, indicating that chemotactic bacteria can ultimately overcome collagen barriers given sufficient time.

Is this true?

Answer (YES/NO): NO